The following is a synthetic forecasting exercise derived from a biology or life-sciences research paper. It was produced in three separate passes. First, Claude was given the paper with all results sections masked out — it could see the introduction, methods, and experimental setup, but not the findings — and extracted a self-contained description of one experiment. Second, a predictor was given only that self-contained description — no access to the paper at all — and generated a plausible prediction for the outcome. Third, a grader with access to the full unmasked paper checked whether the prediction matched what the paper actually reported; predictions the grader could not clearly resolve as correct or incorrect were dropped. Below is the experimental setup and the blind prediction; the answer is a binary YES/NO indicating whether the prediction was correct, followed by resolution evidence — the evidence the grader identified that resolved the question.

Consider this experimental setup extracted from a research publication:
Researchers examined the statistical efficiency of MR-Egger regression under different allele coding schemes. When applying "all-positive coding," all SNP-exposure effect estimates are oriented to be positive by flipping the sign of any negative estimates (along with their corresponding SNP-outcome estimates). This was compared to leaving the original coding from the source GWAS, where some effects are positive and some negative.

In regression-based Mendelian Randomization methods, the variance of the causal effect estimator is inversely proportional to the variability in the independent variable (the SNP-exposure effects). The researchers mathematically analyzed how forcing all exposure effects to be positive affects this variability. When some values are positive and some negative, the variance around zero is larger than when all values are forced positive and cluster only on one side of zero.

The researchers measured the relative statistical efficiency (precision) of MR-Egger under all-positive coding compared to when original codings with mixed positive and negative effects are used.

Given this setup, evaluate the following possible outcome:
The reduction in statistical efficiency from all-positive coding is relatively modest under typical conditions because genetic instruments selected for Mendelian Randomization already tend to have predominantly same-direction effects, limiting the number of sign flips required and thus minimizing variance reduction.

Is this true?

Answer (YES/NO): NO